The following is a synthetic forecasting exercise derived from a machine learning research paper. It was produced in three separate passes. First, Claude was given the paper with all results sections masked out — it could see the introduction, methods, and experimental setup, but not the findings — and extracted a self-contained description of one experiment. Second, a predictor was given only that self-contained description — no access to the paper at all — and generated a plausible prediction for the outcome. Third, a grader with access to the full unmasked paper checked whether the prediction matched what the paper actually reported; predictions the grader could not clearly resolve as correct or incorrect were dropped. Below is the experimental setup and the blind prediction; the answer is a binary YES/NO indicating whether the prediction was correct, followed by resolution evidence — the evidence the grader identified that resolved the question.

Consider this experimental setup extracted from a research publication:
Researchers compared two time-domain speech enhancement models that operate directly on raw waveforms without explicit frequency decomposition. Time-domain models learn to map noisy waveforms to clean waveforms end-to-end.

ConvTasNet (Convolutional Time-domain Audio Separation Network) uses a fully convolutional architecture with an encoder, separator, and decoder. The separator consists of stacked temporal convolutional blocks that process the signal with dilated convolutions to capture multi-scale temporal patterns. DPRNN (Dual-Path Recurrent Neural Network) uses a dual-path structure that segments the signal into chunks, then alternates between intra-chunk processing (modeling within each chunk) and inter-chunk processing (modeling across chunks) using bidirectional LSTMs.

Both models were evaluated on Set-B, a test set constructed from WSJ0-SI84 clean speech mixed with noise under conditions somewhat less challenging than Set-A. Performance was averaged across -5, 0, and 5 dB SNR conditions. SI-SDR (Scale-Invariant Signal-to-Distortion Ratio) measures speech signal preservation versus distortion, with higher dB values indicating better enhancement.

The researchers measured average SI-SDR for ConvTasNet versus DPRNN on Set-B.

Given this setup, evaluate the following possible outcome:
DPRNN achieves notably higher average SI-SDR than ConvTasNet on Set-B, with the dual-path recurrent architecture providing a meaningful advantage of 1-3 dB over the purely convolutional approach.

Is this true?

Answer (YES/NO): NO